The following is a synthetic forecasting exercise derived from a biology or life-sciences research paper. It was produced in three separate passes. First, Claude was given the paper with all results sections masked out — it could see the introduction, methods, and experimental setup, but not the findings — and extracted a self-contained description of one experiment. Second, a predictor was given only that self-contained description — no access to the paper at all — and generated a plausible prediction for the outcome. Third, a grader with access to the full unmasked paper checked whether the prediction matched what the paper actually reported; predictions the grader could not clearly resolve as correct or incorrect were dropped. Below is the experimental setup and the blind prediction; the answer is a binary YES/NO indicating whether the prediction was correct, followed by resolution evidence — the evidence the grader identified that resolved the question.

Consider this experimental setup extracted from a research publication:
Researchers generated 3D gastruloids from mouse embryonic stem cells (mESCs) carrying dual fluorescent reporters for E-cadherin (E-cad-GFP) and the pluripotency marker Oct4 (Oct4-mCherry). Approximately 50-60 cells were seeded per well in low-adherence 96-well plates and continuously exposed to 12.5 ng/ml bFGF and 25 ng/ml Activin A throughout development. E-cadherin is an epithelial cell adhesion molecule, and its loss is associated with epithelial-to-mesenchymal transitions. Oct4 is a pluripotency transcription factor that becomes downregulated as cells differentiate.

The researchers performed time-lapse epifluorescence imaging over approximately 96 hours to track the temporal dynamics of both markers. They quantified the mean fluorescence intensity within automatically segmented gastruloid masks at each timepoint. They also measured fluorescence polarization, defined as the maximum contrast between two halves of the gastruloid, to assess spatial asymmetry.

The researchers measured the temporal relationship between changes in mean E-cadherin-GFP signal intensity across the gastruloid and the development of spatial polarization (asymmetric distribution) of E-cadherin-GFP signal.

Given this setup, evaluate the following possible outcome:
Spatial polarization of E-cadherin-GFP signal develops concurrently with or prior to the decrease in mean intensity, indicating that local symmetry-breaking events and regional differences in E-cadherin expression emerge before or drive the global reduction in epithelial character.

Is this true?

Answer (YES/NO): NO